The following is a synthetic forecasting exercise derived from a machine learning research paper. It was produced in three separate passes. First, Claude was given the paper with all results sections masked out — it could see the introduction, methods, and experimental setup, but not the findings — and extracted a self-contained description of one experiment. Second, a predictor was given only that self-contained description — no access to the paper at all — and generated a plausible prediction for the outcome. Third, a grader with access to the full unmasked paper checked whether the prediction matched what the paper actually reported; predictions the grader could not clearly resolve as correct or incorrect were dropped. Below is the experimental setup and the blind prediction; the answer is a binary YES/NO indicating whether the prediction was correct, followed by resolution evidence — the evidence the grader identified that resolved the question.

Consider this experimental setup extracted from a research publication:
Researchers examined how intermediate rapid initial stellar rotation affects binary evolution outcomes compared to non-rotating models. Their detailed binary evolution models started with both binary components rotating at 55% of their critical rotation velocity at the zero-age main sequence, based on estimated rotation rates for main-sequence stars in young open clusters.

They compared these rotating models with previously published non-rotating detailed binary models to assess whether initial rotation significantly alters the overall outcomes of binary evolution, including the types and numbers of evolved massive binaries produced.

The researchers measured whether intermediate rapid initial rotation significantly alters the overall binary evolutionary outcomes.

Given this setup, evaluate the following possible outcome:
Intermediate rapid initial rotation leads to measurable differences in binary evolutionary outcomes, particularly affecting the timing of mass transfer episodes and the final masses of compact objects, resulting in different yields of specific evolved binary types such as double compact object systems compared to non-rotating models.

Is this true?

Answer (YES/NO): NO